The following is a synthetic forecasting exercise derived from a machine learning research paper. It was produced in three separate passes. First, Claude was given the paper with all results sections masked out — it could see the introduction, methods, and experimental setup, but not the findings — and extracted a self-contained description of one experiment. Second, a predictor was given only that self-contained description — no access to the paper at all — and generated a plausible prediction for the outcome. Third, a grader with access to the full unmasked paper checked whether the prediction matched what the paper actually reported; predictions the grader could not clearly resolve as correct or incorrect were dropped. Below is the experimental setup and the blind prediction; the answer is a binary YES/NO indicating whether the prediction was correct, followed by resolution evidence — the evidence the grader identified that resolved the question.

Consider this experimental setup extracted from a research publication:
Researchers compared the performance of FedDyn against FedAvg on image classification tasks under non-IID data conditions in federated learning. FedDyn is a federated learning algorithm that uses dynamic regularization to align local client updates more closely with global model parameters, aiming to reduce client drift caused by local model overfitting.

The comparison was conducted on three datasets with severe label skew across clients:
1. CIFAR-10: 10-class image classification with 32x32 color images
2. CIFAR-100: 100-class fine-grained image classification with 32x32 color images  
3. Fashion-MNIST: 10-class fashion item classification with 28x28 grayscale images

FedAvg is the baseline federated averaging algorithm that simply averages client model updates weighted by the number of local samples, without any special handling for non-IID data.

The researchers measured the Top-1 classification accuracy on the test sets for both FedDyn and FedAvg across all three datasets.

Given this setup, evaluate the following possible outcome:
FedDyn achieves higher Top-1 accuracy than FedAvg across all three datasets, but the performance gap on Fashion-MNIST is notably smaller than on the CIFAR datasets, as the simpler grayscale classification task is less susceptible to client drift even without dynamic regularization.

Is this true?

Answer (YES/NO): NO